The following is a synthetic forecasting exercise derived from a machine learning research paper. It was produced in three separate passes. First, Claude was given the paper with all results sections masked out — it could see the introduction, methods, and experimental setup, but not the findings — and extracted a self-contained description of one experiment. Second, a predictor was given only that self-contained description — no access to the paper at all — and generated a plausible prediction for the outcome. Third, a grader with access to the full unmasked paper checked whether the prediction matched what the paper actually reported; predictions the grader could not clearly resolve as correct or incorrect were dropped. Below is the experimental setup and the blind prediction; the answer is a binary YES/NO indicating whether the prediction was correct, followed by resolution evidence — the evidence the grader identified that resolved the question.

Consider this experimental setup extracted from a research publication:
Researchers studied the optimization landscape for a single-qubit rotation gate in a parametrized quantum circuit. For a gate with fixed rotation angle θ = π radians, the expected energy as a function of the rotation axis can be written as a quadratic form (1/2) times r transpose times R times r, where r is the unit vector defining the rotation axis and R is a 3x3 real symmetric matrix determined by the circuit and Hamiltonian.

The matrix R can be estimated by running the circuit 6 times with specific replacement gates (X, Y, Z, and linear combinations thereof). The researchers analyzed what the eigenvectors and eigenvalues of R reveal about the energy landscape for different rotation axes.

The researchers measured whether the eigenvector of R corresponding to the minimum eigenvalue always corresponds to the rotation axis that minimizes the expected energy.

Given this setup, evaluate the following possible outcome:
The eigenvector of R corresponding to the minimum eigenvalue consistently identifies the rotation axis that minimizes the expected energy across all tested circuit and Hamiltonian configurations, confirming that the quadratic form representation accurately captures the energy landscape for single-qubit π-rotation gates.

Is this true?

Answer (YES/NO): YES